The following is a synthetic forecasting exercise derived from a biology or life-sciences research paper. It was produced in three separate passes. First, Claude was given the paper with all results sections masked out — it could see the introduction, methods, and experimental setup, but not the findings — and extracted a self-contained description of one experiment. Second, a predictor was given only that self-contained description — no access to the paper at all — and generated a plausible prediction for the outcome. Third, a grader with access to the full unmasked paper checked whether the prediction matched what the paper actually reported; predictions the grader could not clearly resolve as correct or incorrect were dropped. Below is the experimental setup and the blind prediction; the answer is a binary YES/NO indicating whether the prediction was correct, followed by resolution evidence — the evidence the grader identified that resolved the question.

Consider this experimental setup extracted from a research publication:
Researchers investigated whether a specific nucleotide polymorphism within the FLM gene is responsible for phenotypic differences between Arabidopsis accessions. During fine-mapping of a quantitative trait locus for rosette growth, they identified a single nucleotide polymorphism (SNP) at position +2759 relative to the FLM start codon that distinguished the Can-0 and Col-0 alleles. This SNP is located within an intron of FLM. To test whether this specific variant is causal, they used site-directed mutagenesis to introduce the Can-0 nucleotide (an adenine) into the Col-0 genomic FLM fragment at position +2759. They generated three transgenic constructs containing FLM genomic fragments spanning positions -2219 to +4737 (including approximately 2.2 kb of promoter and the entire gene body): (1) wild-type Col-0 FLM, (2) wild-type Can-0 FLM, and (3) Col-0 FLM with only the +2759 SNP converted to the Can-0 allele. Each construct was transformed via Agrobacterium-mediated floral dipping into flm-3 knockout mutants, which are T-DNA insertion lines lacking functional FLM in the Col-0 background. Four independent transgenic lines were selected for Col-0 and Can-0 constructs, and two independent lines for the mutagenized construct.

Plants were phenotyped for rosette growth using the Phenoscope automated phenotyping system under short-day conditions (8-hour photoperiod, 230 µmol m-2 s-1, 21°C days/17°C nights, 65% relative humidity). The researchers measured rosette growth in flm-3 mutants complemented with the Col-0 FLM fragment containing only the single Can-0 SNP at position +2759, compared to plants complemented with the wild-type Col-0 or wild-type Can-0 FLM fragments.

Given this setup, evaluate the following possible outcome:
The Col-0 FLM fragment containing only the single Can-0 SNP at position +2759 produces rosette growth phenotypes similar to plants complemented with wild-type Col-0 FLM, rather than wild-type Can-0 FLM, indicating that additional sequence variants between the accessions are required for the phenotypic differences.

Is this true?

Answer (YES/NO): NO